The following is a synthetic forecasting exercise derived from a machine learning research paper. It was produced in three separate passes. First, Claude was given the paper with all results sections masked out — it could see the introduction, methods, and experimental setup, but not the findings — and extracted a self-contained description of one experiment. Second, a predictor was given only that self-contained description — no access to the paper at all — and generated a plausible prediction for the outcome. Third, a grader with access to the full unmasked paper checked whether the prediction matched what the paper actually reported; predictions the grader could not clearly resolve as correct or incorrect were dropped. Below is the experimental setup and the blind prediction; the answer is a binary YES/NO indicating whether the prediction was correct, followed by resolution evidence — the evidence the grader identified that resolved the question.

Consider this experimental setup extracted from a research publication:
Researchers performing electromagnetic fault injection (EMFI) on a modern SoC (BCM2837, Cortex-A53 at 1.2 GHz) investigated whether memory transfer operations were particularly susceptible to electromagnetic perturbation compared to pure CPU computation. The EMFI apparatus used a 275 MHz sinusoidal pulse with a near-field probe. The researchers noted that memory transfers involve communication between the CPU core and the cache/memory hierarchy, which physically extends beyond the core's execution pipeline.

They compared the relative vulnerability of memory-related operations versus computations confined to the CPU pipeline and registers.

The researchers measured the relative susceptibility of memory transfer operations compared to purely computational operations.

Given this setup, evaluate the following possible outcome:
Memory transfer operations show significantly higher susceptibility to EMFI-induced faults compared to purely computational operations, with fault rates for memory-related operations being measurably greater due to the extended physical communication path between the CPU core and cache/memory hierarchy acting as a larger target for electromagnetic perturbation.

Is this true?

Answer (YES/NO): YES